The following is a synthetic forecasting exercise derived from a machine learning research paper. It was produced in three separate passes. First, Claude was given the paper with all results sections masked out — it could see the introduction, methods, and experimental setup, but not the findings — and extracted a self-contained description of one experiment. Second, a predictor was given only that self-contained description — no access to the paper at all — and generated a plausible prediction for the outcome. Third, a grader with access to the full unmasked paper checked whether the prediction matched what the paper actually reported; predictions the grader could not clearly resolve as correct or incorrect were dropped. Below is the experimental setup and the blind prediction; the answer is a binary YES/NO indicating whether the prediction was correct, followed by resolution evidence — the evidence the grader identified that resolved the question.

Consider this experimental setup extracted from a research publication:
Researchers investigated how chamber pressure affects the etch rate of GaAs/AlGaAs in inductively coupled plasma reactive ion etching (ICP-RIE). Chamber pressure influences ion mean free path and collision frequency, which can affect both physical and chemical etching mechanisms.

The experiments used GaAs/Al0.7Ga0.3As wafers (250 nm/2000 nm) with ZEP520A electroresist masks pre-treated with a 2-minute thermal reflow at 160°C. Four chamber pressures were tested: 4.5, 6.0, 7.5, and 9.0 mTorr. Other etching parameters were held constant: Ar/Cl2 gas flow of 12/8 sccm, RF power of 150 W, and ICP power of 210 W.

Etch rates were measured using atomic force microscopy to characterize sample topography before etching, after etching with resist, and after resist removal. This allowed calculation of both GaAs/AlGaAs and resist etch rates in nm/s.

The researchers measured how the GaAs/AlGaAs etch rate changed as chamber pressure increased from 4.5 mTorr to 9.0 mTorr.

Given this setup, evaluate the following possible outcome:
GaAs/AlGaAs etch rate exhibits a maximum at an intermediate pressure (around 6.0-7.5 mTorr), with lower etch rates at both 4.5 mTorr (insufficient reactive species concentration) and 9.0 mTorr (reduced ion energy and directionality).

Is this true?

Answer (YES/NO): NO